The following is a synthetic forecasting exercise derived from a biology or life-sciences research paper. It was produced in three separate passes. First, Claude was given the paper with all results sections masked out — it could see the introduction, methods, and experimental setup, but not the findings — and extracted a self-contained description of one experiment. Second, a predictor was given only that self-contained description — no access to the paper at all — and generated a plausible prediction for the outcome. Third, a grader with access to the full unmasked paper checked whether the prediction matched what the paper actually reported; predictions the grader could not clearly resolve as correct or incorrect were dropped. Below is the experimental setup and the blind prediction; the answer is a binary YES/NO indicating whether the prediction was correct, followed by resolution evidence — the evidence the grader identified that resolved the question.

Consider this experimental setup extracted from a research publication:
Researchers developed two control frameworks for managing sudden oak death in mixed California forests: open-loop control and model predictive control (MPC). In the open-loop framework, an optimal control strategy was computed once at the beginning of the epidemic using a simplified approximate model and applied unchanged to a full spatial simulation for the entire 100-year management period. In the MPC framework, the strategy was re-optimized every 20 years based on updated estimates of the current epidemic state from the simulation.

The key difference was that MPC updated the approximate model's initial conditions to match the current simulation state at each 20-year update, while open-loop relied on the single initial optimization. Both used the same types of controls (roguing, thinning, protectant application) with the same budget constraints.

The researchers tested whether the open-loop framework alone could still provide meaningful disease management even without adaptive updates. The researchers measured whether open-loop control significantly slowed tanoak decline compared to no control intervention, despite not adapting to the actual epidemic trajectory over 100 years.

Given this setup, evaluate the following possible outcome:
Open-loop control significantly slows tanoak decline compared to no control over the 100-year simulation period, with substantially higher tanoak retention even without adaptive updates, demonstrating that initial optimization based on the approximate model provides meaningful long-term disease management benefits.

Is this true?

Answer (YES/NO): YES